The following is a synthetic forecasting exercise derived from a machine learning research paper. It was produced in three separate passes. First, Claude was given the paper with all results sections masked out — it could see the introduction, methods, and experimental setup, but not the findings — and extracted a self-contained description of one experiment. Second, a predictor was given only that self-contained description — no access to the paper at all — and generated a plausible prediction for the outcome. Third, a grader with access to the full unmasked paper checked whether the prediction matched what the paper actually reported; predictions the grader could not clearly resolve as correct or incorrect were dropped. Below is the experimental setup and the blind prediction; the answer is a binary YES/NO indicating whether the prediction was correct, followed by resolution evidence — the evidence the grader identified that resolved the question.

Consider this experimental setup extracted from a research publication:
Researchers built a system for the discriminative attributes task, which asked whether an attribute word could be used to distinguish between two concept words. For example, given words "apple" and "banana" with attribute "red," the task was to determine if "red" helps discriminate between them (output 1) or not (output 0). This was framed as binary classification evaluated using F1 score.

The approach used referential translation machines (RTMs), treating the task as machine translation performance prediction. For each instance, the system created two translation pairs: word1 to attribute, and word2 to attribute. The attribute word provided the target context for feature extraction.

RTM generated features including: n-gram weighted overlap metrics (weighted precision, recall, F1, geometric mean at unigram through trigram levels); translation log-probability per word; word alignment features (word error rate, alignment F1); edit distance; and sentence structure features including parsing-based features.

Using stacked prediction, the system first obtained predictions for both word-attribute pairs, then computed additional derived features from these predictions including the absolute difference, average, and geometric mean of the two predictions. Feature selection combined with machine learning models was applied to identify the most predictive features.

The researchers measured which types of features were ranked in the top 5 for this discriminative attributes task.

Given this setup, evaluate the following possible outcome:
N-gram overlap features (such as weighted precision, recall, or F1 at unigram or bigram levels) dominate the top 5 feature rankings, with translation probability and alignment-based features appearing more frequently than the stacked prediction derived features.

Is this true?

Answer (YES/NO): NO